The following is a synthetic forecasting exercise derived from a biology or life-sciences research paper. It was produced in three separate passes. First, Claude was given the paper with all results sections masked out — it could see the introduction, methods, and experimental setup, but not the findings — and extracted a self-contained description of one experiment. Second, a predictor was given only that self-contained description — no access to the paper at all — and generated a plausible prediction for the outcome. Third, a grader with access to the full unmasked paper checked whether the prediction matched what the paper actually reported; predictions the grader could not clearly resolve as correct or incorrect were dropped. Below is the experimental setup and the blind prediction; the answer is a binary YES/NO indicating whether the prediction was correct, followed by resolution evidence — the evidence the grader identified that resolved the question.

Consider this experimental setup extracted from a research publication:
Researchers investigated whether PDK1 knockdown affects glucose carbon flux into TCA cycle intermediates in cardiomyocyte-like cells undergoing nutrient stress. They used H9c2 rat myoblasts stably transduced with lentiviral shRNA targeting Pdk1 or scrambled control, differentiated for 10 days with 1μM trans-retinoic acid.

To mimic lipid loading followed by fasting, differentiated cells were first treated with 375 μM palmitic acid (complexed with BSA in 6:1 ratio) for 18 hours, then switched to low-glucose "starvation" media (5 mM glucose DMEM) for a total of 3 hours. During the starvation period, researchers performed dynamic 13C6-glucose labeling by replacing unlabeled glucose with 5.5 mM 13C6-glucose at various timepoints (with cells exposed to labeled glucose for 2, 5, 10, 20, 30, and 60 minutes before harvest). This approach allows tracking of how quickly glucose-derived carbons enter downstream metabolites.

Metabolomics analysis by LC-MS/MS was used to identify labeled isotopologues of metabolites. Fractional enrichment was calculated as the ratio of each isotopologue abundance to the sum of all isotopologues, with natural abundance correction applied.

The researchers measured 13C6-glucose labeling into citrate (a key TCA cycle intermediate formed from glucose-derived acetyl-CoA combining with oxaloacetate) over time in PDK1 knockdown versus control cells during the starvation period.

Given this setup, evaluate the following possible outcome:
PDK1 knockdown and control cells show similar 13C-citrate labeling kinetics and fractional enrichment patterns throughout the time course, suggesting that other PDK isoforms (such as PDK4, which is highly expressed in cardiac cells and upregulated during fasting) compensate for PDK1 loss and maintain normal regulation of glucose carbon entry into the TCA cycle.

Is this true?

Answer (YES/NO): NO